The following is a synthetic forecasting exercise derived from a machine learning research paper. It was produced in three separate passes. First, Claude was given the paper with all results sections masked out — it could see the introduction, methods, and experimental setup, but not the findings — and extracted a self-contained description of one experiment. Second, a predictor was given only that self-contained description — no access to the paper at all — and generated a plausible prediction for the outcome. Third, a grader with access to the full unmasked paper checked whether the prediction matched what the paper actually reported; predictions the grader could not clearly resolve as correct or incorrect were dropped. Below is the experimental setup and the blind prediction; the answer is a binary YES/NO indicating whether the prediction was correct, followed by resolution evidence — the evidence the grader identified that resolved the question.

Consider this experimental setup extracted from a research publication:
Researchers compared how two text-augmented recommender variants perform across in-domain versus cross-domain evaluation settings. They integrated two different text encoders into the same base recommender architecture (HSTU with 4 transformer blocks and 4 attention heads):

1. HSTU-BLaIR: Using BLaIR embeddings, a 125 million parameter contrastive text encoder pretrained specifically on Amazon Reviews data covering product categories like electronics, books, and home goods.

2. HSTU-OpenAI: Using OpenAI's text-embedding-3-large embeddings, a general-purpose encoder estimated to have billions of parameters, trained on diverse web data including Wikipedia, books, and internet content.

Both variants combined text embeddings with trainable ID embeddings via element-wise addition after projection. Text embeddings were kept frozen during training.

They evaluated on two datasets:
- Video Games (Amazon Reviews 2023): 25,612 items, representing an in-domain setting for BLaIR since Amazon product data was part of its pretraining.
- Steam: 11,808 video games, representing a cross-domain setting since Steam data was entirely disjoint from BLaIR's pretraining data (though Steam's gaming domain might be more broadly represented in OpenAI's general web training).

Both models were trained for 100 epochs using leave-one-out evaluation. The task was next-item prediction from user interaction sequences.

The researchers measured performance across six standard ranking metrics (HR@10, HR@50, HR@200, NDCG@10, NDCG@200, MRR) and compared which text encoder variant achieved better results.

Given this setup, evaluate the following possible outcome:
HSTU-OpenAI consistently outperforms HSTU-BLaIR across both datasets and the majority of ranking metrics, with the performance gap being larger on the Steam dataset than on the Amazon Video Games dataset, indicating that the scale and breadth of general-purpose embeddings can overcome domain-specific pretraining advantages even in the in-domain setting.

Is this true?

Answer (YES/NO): NO